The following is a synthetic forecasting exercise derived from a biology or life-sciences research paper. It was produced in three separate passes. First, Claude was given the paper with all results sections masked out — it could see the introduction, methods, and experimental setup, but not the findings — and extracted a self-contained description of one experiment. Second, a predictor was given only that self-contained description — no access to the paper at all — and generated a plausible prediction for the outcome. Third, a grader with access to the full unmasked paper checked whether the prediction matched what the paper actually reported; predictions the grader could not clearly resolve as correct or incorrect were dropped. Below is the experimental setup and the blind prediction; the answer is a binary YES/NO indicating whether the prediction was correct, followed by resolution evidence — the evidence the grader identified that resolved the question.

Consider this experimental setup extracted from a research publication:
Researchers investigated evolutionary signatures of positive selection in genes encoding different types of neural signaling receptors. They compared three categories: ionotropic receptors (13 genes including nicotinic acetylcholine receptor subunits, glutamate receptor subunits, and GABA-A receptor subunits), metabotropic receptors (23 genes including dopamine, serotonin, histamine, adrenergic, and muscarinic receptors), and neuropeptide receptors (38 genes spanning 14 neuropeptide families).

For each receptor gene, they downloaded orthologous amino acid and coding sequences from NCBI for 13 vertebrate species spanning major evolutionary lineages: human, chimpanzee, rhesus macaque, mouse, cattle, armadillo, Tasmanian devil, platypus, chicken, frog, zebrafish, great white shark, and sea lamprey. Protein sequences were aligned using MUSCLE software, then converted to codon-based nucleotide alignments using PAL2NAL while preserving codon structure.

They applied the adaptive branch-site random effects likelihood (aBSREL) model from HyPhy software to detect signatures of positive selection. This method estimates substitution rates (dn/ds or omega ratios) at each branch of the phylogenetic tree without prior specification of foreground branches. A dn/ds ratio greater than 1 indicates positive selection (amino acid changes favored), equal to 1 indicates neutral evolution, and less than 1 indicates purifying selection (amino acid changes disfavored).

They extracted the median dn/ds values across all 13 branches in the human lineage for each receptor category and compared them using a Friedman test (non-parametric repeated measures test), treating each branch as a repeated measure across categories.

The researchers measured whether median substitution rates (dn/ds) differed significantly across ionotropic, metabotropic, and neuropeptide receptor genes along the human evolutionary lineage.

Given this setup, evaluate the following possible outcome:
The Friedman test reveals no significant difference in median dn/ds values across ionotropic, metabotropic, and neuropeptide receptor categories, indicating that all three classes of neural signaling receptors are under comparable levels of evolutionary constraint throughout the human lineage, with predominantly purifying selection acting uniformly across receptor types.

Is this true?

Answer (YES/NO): NO